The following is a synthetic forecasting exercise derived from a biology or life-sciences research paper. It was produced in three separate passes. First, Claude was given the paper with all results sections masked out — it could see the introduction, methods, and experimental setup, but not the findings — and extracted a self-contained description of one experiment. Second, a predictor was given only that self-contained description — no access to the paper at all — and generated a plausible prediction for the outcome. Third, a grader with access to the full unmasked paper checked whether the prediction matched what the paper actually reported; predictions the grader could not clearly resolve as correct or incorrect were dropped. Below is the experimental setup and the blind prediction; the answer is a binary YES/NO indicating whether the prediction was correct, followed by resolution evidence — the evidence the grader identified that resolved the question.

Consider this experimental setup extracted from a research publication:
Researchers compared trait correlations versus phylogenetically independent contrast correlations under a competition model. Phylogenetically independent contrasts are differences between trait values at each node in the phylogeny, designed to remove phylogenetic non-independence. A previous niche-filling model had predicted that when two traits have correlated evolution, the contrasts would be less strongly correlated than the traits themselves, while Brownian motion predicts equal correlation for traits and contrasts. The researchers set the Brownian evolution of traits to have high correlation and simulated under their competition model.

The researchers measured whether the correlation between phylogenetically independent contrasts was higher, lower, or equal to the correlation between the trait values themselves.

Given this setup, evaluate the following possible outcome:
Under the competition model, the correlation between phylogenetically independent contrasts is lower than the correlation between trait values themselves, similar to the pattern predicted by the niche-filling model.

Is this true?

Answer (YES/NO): NO